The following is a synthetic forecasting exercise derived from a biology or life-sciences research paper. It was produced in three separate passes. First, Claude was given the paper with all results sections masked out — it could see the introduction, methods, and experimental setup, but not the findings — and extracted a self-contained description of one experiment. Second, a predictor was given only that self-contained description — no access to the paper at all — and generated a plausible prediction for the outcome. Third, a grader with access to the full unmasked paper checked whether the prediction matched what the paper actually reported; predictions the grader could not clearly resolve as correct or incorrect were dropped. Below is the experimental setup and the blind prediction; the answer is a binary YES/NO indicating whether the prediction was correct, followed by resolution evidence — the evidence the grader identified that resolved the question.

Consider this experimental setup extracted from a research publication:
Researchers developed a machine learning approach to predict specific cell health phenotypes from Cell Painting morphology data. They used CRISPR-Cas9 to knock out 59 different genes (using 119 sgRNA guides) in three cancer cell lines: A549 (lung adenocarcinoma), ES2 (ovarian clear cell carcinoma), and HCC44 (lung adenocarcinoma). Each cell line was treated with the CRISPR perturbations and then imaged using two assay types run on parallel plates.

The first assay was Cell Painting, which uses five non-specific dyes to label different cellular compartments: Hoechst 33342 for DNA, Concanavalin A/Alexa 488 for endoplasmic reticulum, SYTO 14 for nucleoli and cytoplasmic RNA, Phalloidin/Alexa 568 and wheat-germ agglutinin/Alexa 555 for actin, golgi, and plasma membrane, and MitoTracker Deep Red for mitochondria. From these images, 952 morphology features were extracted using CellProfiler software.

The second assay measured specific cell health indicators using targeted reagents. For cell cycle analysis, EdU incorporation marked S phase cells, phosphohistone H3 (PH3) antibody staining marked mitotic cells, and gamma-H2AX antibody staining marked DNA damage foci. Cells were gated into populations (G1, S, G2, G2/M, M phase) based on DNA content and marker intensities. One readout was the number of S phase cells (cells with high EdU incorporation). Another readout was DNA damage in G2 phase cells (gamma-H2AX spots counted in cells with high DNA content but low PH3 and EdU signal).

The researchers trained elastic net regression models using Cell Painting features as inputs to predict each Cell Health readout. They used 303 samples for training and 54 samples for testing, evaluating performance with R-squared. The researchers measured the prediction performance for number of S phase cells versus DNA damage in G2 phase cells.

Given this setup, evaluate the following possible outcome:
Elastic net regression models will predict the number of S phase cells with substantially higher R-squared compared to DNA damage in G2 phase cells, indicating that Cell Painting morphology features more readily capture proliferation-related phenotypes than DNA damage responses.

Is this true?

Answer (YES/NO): YES